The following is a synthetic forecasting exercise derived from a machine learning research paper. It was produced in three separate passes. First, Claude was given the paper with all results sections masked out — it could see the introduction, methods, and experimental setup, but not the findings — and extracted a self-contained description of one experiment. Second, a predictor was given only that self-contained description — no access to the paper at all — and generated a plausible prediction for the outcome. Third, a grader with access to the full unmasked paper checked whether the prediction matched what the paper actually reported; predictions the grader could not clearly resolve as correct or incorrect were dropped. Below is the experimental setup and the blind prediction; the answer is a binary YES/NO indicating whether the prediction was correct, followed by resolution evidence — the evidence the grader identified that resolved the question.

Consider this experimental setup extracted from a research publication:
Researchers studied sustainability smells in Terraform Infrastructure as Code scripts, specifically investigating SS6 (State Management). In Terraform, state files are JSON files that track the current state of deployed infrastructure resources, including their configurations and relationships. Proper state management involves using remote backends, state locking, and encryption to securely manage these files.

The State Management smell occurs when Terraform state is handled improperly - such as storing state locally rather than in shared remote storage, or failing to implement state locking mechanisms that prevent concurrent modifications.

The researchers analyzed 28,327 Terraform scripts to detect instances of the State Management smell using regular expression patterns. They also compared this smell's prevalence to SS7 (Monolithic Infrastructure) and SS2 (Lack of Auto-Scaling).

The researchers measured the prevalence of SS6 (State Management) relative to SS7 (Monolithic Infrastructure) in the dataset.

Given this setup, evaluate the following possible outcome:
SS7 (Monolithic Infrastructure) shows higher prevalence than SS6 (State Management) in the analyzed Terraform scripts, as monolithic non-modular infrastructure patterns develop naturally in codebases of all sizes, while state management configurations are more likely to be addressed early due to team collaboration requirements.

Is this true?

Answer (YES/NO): YES